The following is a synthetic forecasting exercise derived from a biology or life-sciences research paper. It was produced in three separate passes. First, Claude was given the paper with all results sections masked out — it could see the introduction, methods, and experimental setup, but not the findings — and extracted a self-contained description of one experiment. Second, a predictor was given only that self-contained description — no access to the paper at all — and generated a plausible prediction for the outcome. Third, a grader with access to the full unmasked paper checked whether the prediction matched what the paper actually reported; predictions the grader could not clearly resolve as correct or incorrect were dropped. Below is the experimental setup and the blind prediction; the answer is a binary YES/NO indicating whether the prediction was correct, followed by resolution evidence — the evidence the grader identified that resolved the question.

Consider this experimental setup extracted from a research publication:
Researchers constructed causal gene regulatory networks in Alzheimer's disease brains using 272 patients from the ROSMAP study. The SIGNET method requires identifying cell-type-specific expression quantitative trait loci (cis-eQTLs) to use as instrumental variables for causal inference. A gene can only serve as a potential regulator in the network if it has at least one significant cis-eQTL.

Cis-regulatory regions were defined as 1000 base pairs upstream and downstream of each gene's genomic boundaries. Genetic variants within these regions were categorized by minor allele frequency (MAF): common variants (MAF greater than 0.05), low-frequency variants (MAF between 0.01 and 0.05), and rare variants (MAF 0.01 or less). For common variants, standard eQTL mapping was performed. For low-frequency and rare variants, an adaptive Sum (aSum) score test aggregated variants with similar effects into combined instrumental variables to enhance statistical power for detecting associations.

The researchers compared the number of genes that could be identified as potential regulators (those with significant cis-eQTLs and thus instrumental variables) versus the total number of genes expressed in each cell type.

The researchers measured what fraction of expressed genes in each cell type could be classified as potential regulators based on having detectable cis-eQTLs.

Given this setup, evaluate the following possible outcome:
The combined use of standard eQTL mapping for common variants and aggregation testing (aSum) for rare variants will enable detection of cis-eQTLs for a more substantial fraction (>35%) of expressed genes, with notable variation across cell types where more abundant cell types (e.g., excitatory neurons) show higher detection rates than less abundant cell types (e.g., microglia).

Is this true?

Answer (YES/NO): NO